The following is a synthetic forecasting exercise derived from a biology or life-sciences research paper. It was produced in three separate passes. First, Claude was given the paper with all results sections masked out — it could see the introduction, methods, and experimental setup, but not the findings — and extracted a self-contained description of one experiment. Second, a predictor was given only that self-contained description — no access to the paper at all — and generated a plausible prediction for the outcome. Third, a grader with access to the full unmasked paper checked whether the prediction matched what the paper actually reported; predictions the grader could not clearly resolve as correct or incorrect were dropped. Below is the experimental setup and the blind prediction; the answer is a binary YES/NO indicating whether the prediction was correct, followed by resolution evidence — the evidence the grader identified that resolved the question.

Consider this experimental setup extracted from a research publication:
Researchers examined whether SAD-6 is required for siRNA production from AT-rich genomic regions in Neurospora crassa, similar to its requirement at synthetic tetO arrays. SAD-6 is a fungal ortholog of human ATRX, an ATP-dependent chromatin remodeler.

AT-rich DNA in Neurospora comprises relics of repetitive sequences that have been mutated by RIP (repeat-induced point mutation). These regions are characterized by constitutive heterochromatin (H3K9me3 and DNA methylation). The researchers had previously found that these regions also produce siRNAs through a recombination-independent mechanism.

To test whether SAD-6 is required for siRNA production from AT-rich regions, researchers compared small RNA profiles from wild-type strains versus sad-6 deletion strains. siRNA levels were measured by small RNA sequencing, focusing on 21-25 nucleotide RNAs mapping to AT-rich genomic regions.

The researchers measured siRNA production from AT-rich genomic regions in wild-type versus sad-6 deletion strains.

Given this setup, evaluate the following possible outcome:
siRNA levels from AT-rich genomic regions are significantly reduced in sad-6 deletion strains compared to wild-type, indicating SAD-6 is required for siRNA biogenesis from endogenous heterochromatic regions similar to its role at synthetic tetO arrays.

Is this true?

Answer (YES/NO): NO